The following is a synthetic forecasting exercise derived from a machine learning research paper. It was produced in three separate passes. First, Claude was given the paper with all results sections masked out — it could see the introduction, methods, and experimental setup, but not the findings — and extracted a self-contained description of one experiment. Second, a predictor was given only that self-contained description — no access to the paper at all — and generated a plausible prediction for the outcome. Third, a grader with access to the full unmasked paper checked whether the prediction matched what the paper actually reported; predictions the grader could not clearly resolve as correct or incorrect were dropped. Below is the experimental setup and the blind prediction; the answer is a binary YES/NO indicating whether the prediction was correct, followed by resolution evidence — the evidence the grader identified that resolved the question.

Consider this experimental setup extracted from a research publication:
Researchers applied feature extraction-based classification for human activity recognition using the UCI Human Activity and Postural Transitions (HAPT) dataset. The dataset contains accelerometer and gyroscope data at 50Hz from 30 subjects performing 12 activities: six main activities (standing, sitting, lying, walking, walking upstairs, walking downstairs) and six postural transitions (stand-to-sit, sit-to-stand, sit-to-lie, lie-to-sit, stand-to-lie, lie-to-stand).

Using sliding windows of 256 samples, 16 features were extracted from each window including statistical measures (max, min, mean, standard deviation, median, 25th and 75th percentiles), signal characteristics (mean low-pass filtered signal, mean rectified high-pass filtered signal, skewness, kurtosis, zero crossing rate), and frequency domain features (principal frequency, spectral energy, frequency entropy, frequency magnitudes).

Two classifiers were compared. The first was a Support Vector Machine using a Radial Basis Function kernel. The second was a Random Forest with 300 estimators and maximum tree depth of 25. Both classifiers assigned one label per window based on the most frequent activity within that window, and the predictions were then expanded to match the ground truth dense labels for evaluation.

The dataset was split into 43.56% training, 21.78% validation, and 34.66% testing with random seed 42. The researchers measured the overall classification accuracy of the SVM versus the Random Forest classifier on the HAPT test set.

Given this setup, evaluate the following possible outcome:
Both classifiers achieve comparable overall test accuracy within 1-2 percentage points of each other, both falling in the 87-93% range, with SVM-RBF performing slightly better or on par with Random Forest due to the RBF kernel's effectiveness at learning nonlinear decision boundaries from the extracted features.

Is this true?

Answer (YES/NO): NO